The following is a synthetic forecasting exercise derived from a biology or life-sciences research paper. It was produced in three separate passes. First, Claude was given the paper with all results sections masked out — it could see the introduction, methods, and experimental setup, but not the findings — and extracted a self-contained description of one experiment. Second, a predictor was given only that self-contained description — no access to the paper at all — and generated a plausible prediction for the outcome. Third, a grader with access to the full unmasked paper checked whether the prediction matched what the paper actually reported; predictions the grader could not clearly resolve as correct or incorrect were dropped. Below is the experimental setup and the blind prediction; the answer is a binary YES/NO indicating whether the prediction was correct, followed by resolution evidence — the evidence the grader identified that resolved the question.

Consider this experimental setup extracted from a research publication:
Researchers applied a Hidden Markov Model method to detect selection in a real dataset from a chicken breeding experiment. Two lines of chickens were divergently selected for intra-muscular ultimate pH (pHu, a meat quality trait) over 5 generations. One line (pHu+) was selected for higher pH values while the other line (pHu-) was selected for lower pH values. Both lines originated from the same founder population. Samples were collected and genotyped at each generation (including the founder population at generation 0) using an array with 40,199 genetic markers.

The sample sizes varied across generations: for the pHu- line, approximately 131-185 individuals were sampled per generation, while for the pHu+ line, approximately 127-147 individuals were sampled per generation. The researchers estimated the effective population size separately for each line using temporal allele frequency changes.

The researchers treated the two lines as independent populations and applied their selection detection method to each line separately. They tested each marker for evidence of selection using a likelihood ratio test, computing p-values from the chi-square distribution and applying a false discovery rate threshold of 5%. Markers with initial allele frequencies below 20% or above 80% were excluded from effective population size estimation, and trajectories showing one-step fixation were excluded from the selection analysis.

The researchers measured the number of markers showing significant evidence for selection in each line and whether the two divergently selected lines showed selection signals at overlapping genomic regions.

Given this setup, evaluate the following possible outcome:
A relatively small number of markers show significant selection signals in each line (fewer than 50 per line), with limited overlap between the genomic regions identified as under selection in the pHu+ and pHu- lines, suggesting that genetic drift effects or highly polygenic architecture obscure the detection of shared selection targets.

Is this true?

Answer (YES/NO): YES